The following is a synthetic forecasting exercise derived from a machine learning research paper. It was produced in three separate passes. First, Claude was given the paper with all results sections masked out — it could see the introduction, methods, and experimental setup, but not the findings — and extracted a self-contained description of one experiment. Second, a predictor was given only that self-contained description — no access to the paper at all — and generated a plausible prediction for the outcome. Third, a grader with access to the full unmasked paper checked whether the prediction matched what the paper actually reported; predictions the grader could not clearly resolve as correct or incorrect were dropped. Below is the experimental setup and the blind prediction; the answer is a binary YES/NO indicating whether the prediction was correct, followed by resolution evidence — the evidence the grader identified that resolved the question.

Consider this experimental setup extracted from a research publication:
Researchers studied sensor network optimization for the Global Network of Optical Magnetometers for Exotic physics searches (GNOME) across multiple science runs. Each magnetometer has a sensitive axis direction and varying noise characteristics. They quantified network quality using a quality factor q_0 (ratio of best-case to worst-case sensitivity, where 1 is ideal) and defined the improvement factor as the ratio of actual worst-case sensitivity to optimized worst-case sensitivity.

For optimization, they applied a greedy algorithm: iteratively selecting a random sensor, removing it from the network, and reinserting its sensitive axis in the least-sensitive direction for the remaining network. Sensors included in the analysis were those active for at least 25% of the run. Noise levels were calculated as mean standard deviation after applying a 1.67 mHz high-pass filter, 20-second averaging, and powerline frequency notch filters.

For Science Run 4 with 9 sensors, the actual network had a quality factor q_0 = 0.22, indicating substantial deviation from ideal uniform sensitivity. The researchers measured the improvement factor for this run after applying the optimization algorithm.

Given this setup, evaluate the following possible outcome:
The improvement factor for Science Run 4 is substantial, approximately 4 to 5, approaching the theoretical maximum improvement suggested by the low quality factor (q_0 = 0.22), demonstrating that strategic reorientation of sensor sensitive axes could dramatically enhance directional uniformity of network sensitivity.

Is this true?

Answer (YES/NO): NO